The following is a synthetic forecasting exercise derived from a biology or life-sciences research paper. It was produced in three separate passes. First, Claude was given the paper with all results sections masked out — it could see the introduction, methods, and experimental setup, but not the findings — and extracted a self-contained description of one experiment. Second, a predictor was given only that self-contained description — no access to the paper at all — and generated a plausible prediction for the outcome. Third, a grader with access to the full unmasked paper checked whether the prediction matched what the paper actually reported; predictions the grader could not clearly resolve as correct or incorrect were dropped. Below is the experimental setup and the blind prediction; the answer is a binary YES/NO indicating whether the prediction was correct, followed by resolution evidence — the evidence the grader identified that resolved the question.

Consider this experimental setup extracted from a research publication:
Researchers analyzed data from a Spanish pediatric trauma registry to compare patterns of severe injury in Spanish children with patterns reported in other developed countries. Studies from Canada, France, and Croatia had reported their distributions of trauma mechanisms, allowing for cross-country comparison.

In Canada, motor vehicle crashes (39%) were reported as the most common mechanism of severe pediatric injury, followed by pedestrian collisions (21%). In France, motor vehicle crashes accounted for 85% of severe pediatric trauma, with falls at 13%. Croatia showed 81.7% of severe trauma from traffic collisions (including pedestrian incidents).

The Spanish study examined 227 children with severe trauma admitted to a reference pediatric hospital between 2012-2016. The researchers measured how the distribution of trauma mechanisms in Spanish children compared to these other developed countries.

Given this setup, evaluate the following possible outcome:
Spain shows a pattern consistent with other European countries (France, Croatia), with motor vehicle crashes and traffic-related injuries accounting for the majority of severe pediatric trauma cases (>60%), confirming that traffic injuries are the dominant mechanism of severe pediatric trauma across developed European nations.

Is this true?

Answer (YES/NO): NO